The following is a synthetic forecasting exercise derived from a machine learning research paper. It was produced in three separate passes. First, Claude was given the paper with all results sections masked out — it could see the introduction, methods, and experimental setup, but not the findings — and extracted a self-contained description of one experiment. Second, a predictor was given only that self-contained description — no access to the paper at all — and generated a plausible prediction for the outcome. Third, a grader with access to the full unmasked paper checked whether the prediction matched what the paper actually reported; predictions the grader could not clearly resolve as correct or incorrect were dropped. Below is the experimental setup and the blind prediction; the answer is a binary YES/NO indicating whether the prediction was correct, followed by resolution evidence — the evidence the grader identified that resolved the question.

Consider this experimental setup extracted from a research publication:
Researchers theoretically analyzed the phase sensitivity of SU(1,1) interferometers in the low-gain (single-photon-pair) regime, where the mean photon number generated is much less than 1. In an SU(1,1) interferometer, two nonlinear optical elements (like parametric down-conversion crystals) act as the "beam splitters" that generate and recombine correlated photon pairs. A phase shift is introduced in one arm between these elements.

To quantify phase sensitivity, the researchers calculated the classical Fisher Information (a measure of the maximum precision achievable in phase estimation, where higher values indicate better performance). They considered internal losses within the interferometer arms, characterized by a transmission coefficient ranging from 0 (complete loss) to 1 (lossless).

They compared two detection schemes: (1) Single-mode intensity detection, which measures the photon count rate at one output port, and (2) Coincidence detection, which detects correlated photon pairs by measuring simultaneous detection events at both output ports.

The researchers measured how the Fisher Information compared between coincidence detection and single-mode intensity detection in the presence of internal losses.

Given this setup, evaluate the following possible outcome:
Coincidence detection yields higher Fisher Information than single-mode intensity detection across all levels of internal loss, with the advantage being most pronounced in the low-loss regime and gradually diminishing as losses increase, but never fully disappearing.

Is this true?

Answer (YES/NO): NO